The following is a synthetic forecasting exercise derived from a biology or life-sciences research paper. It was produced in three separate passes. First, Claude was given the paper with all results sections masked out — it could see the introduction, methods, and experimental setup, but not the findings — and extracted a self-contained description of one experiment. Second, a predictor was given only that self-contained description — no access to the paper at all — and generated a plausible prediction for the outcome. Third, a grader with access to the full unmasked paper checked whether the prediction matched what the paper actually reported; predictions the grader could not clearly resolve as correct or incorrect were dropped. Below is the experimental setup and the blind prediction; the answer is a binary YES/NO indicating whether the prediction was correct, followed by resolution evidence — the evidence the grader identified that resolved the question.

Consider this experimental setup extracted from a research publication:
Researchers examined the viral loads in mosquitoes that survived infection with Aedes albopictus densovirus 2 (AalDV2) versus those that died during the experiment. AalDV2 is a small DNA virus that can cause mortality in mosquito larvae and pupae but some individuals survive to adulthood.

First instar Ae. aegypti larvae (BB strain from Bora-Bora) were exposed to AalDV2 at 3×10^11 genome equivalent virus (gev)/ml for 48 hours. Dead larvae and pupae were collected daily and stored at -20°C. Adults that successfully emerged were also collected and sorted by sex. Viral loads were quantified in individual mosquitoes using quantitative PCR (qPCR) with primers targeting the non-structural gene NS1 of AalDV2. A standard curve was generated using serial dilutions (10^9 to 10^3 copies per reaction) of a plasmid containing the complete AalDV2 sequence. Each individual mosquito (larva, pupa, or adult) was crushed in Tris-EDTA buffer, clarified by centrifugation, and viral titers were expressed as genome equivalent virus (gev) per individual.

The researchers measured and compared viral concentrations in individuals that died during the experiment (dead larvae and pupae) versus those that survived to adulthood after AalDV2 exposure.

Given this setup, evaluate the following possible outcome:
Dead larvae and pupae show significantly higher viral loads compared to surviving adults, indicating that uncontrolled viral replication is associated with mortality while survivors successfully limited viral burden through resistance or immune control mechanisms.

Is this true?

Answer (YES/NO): YES